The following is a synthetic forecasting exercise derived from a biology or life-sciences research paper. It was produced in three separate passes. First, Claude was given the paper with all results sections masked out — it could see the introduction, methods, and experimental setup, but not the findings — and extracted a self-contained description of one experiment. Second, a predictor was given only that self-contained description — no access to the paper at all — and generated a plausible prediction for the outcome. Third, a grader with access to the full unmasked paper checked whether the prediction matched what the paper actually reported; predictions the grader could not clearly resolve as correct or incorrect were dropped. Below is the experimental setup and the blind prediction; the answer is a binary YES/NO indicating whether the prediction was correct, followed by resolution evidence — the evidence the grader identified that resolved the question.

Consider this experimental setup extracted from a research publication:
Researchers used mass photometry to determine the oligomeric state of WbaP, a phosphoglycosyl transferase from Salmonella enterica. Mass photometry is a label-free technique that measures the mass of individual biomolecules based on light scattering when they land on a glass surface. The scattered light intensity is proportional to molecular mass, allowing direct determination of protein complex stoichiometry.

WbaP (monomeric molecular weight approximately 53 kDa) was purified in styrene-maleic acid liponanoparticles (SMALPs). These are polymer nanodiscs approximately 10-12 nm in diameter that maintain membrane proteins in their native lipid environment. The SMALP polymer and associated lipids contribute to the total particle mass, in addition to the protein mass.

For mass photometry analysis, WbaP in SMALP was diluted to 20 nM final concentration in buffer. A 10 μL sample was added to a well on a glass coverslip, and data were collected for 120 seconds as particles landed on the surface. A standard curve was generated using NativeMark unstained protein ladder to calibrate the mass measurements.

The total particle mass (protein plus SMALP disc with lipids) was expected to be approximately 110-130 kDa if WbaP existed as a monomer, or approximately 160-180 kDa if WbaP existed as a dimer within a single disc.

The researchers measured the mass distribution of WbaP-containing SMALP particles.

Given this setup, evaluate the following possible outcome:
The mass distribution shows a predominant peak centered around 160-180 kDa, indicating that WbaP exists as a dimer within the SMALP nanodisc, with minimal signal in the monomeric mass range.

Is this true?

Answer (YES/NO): NO